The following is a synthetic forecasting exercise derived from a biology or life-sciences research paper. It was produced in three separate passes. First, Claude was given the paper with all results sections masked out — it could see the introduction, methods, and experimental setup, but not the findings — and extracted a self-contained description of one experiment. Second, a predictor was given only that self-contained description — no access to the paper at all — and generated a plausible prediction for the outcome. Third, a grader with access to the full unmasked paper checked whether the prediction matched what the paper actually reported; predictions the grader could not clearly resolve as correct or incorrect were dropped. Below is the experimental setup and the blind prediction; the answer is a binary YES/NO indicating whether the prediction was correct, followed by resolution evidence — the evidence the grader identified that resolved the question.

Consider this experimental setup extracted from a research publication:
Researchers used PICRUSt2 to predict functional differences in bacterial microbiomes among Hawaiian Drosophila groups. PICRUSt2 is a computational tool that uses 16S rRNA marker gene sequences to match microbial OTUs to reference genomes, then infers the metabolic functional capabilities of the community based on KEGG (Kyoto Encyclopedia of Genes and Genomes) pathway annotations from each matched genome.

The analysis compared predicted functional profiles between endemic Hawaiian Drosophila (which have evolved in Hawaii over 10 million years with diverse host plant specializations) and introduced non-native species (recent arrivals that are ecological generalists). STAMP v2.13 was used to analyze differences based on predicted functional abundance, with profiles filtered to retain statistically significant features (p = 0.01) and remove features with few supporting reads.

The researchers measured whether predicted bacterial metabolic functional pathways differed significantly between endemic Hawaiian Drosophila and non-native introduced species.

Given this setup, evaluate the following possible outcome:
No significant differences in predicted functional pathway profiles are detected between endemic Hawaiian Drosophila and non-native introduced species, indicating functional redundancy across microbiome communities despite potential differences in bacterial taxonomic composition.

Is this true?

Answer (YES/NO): NO